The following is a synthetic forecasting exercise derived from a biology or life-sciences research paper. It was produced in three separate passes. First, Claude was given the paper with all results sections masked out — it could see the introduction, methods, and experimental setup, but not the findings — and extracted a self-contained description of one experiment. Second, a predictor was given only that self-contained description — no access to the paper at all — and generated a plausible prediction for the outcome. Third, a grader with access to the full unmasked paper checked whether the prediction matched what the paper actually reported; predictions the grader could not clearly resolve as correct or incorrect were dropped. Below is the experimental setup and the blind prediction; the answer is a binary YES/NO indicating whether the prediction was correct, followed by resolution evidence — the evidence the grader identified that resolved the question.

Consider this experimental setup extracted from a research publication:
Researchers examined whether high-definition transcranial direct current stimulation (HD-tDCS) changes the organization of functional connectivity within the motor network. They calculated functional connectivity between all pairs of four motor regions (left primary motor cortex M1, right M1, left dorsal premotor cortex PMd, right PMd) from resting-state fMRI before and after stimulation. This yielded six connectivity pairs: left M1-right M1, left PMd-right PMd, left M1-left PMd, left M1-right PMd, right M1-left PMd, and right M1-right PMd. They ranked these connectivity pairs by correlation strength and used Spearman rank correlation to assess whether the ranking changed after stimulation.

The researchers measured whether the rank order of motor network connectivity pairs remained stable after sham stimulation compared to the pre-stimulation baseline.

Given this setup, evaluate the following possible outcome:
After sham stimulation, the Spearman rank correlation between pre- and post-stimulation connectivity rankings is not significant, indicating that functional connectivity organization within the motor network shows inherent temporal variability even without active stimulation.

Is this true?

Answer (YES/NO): NO